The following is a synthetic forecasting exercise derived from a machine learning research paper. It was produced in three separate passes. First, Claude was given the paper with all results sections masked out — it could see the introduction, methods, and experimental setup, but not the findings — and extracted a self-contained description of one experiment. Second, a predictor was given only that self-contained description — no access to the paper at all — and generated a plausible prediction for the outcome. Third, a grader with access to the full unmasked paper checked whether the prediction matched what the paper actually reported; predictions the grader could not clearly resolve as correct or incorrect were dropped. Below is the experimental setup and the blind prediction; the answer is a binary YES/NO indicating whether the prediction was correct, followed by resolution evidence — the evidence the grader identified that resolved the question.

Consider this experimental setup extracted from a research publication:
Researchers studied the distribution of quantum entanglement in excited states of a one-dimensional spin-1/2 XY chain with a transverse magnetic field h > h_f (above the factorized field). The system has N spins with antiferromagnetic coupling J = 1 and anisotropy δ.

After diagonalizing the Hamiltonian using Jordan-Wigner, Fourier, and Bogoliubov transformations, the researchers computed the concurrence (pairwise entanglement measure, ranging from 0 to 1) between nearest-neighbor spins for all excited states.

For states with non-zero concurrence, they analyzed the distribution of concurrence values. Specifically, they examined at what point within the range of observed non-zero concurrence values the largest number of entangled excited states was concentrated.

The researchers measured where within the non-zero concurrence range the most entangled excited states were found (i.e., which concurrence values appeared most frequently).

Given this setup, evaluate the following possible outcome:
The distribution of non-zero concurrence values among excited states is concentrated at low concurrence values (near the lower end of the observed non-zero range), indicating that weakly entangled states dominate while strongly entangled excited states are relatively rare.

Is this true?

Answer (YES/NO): NO